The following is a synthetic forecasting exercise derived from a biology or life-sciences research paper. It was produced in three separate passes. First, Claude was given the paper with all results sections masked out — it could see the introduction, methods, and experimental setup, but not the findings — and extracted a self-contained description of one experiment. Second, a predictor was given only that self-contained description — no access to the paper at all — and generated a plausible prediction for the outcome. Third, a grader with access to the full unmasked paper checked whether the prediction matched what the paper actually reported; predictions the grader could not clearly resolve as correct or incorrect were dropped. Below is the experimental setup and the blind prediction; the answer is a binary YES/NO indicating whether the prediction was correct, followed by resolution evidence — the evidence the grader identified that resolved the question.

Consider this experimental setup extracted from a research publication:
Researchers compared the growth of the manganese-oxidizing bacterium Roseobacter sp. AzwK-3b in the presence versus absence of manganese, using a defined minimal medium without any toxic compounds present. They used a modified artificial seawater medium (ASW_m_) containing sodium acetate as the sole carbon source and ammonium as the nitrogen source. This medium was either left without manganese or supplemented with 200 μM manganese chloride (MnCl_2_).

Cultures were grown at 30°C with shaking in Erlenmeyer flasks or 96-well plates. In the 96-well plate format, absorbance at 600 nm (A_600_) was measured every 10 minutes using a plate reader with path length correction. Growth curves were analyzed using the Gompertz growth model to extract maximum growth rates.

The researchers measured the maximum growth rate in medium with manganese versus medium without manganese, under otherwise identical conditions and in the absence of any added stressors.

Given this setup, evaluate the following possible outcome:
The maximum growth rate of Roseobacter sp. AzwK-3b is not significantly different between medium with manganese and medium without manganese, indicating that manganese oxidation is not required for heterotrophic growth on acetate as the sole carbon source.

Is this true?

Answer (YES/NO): YES